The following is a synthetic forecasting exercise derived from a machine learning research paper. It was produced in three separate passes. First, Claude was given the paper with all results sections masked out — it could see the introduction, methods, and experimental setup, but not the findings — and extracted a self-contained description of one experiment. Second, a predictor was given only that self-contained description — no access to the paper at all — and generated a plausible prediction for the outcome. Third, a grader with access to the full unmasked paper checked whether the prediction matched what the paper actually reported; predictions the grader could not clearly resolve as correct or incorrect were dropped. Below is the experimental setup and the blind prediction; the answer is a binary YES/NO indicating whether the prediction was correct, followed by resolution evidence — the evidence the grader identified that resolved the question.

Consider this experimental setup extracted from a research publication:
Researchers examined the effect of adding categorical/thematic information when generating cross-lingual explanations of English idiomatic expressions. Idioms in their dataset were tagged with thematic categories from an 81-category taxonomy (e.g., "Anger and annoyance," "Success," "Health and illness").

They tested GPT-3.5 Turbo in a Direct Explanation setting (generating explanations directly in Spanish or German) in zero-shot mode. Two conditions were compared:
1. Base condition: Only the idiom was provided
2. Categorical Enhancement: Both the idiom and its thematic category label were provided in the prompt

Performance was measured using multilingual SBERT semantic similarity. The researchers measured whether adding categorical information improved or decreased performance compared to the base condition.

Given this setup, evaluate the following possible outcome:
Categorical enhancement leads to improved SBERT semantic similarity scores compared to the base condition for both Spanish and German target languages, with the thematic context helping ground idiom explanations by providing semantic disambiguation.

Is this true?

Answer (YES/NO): NO